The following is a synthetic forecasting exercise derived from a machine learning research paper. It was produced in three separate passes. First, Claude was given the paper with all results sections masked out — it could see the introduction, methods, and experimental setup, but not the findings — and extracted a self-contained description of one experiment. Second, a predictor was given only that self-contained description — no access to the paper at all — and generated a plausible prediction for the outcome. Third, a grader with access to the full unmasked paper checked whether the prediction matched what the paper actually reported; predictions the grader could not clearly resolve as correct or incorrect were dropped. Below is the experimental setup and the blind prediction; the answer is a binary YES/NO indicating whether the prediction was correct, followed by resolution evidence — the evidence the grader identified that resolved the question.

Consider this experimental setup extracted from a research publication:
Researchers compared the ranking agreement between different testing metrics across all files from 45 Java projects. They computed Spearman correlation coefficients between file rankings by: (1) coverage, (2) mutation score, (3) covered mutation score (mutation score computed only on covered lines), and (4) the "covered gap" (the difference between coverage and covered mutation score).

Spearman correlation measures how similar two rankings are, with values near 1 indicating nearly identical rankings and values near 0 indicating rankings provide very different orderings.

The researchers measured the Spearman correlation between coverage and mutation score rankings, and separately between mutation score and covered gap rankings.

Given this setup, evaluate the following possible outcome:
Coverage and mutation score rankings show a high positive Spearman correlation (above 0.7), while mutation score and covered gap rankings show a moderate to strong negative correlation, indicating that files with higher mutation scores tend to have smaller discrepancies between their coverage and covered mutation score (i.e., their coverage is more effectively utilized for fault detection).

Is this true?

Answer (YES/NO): NO